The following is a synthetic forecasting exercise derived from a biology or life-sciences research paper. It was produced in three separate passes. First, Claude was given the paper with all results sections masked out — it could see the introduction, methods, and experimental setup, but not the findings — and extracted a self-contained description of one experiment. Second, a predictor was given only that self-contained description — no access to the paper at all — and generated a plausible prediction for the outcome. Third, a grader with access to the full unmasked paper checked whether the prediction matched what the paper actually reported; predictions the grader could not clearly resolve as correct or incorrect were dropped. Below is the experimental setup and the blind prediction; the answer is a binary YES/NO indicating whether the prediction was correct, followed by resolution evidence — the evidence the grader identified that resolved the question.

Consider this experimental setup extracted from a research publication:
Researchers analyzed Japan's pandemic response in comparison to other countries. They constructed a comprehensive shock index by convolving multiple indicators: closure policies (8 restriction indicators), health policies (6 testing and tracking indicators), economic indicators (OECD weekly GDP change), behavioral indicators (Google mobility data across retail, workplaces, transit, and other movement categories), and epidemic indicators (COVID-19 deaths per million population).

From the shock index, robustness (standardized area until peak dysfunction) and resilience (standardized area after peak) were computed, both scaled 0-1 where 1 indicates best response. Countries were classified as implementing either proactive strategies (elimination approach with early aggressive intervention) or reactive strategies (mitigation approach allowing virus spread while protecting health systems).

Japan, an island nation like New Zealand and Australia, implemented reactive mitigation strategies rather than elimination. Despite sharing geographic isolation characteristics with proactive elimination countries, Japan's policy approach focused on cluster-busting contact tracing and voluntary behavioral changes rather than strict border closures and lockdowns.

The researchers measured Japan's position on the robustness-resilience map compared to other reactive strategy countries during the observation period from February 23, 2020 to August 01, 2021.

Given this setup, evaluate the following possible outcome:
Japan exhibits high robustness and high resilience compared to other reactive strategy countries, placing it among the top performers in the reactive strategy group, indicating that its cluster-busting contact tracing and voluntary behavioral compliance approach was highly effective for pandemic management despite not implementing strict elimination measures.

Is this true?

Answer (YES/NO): YES